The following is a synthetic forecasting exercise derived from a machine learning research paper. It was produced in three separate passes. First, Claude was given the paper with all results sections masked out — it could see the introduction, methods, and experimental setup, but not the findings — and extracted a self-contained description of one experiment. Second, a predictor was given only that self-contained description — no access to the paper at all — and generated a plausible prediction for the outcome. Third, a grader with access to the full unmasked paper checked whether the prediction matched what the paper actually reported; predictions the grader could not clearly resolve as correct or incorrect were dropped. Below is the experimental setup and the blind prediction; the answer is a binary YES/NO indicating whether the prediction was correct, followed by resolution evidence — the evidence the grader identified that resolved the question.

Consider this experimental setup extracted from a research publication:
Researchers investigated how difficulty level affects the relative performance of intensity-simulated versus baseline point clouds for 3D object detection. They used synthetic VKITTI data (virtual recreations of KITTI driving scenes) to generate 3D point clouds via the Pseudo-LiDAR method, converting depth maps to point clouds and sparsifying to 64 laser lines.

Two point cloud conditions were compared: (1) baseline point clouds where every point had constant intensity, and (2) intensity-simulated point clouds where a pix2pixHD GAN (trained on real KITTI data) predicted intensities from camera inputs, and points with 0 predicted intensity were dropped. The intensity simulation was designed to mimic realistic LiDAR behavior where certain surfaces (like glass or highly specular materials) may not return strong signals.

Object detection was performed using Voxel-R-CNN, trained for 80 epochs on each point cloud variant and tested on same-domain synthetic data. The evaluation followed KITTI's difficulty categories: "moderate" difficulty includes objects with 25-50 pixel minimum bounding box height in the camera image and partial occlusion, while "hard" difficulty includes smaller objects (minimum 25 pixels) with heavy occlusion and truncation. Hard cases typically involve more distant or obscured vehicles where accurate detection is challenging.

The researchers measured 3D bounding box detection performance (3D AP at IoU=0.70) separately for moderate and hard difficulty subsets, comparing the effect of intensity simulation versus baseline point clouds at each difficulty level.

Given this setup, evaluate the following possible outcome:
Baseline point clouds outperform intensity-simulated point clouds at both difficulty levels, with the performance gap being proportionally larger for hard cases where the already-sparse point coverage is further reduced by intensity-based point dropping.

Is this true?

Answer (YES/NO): NO